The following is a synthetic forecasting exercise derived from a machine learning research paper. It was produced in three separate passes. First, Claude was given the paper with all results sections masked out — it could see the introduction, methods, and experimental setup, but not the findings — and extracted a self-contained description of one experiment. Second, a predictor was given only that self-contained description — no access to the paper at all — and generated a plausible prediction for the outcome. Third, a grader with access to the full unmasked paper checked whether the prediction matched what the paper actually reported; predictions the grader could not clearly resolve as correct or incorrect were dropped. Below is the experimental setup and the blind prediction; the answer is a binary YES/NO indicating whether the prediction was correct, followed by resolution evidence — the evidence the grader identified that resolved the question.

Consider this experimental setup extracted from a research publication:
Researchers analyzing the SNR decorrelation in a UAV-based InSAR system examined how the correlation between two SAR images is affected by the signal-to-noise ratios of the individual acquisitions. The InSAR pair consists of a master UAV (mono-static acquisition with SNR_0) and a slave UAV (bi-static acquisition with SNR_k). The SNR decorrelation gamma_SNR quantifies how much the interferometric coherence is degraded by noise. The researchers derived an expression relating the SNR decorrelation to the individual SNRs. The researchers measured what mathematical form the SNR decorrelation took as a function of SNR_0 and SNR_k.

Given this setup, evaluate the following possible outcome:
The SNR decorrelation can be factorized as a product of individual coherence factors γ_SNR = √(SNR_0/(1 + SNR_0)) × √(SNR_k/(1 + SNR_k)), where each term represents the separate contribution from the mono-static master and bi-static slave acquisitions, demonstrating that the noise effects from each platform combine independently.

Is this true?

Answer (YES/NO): YES